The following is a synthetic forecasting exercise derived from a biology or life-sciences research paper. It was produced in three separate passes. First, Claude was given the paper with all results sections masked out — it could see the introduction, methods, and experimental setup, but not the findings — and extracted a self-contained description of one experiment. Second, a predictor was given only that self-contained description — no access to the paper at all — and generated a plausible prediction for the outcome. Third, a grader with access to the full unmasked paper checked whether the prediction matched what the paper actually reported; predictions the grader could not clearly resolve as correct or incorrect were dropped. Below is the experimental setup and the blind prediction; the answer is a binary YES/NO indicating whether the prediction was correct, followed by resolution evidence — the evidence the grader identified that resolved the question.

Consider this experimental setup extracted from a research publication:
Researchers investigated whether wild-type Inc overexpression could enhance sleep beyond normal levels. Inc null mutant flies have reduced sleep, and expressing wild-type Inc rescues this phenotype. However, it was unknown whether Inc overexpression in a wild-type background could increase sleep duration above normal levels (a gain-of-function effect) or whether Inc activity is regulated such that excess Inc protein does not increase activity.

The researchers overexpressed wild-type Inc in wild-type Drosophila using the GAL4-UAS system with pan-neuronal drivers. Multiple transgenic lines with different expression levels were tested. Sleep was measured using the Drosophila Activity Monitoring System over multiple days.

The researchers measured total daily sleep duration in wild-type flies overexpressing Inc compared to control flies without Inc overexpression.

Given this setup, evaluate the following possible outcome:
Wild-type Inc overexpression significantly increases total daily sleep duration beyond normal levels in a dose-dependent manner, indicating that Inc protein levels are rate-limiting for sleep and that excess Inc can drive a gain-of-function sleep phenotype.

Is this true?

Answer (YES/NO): NO